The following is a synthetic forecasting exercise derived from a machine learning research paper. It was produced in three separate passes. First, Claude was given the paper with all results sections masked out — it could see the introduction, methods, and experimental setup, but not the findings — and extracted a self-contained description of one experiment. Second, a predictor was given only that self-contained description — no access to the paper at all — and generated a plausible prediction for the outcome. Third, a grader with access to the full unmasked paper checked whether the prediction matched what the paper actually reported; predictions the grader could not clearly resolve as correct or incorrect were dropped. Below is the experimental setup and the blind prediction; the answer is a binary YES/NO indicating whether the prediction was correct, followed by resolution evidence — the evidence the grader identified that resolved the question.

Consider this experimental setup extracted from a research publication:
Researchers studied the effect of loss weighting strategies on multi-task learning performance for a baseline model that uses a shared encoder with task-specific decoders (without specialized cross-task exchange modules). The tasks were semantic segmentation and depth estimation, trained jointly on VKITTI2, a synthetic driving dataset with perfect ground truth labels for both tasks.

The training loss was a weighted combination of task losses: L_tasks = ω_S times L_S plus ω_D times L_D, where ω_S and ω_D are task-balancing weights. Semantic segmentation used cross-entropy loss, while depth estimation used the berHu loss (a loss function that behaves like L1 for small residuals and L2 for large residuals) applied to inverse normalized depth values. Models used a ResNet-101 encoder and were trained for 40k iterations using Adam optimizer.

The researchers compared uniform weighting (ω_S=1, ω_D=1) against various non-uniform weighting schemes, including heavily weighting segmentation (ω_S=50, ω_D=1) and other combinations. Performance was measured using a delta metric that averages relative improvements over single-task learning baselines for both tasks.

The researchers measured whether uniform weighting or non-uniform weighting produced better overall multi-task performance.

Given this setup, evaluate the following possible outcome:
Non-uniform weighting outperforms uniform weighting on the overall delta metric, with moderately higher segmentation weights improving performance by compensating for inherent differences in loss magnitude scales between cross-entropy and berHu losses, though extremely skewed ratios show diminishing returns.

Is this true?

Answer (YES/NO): YES